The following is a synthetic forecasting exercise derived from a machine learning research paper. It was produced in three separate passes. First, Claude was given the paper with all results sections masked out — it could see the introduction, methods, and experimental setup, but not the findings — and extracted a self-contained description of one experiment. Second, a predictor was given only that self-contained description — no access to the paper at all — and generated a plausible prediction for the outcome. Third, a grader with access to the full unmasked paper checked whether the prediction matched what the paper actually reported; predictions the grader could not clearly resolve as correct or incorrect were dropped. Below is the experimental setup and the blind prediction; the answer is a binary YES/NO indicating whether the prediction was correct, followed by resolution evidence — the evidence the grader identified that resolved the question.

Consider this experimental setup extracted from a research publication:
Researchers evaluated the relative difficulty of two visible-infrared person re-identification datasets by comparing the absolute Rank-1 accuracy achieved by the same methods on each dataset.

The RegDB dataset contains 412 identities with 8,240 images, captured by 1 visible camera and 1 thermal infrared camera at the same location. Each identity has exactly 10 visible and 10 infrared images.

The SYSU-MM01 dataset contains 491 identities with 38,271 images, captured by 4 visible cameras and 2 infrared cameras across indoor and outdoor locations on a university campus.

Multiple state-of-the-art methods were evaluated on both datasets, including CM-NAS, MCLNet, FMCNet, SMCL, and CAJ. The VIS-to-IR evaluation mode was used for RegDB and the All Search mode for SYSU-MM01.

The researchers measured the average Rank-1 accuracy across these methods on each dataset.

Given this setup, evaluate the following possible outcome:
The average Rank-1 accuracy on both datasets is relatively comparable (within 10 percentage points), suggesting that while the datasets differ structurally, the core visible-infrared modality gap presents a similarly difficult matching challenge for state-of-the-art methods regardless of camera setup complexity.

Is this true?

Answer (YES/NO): NO